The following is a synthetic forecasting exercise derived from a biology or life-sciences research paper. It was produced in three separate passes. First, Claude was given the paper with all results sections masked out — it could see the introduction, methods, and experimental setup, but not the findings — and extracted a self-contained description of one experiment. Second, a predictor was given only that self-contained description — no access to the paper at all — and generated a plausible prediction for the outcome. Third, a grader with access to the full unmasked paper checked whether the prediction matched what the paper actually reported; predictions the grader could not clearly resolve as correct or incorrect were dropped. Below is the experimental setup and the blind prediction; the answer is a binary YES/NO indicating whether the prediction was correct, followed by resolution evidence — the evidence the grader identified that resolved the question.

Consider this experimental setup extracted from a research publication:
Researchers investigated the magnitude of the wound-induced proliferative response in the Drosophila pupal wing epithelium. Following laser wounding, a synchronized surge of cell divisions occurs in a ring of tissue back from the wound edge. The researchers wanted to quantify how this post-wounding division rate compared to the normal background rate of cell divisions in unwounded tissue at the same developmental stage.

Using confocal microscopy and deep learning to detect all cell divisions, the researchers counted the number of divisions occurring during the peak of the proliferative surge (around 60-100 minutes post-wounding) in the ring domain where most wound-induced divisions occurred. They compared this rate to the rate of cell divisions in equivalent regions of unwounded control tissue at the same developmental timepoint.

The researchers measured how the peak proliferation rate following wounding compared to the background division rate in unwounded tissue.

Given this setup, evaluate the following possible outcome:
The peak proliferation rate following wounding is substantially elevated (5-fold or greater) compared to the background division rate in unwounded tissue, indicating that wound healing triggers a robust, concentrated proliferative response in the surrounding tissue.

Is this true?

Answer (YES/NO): NO